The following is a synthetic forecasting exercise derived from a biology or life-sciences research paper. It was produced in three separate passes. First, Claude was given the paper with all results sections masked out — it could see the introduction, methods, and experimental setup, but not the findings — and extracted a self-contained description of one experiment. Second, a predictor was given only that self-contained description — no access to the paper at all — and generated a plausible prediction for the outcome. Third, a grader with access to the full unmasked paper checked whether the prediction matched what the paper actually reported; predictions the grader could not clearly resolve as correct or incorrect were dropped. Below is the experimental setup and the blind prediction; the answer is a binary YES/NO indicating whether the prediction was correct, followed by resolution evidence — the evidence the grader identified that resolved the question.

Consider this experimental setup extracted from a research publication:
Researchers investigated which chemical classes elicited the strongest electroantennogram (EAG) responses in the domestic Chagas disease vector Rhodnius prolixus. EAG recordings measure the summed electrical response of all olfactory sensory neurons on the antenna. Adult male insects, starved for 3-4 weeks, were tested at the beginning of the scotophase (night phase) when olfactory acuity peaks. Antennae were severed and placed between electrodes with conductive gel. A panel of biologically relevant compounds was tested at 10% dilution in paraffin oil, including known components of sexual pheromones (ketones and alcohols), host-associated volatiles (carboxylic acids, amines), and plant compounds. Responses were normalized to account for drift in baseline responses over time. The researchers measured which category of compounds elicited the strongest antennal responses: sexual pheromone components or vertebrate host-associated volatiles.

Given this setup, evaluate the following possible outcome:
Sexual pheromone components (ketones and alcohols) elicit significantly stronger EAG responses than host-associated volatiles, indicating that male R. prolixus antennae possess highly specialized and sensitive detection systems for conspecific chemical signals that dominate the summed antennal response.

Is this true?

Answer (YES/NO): NO